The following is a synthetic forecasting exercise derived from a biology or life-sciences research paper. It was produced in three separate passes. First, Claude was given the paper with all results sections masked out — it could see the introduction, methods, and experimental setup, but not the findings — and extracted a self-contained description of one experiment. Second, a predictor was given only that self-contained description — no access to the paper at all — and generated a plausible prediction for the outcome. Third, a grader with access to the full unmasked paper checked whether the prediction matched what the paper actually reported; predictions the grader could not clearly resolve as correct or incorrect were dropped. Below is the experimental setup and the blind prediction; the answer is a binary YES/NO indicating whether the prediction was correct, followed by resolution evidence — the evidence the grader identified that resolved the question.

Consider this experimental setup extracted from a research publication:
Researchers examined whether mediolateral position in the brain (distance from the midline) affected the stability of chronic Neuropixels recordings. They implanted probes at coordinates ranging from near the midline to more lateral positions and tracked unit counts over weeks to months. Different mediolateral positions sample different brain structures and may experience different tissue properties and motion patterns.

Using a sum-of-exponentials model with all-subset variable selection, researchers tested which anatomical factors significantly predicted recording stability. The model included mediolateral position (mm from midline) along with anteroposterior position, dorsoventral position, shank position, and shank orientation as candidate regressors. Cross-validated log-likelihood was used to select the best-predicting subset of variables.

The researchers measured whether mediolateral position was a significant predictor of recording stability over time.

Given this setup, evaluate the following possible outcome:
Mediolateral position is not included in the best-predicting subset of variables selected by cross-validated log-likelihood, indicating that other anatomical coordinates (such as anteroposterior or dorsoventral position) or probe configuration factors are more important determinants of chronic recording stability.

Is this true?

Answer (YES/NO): NO